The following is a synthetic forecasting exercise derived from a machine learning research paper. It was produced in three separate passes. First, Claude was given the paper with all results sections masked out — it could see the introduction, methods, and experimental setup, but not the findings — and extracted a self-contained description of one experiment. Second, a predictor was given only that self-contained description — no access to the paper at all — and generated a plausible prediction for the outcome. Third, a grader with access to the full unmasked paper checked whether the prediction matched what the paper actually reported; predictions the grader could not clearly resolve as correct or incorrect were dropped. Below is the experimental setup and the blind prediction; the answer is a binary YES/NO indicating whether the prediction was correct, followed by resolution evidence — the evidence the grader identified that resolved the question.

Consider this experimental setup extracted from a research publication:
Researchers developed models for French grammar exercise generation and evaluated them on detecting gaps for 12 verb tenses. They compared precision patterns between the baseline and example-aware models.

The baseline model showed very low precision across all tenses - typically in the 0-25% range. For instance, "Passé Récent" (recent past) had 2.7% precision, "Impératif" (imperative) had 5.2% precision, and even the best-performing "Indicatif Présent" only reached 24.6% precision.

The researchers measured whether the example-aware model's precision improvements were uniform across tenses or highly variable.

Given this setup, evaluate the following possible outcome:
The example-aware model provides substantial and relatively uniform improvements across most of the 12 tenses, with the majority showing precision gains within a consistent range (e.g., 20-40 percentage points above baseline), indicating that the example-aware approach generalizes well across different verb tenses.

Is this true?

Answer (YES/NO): NO